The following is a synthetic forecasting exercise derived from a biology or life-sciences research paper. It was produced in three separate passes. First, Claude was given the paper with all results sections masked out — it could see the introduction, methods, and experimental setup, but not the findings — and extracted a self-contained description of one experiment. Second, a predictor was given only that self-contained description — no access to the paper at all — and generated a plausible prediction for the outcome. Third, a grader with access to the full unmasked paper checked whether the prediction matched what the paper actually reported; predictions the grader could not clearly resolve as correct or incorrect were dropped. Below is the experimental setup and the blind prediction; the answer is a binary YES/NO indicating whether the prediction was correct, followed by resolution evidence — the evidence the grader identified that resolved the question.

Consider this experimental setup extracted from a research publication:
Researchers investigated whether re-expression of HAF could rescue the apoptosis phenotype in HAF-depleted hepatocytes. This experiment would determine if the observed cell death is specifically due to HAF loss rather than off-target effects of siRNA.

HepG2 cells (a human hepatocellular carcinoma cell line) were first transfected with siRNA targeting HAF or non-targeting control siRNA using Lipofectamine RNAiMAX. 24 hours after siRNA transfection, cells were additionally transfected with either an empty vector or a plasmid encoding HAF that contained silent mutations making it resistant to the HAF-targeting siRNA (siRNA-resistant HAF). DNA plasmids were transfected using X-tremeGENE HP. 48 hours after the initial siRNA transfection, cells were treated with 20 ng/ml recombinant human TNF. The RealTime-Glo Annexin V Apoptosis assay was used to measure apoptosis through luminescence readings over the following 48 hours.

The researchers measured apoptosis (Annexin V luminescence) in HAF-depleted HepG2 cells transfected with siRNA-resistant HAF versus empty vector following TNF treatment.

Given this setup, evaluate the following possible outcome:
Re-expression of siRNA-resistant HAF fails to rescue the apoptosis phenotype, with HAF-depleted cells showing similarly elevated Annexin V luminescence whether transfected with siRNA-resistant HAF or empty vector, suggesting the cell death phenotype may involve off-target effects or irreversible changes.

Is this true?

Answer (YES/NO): NO